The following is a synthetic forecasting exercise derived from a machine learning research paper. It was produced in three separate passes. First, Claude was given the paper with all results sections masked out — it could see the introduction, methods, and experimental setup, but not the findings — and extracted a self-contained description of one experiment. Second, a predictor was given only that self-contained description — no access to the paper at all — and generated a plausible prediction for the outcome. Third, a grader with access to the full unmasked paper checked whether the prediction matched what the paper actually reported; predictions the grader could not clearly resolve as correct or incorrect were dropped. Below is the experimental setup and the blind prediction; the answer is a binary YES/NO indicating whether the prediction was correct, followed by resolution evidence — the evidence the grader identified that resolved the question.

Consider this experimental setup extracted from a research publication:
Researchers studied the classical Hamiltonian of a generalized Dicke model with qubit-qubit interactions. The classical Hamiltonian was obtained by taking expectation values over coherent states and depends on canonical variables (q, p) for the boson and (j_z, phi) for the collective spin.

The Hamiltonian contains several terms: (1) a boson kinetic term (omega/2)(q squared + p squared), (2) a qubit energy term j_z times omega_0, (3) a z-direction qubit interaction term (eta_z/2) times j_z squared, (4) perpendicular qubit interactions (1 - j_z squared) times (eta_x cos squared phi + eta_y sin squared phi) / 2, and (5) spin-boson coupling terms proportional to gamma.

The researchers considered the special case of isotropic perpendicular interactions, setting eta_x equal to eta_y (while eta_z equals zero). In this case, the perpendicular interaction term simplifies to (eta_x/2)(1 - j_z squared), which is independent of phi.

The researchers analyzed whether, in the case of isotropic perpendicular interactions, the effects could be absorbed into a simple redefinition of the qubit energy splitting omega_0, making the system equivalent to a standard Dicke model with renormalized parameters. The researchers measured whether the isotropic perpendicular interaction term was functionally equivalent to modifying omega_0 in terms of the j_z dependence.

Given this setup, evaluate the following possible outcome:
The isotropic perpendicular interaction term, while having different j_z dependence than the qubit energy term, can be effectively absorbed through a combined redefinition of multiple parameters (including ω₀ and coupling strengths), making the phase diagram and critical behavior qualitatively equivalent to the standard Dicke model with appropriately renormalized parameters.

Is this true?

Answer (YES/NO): NO